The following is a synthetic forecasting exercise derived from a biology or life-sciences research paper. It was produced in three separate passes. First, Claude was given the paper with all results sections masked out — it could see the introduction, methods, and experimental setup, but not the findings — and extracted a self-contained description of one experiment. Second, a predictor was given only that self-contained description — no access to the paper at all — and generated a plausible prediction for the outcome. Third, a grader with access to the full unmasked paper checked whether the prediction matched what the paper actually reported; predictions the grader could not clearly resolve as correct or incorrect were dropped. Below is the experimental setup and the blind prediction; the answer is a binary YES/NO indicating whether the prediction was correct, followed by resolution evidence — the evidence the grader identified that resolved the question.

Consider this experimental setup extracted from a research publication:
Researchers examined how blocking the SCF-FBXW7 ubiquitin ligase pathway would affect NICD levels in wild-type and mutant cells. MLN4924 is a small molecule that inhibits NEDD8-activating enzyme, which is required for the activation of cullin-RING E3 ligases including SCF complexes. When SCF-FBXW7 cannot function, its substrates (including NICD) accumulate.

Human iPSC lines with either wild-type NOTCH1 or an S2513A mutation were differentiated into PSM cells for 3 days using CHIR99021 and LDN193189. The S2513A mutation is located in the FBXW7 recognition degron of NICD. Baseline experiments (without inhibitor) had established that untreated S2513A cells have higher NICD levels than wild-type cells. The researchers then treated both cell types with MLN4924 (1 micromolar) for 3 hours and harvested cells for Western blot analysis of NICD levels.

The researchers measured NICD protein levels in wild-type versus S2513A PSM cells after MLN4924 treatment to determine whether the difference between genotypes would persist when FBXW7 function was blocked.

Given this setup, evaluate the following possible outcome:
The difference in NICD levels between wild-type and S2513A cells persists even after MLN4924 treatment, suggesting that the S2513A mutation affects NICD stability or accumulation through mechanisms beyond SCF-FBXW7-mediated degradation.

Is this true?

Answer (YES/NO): NO